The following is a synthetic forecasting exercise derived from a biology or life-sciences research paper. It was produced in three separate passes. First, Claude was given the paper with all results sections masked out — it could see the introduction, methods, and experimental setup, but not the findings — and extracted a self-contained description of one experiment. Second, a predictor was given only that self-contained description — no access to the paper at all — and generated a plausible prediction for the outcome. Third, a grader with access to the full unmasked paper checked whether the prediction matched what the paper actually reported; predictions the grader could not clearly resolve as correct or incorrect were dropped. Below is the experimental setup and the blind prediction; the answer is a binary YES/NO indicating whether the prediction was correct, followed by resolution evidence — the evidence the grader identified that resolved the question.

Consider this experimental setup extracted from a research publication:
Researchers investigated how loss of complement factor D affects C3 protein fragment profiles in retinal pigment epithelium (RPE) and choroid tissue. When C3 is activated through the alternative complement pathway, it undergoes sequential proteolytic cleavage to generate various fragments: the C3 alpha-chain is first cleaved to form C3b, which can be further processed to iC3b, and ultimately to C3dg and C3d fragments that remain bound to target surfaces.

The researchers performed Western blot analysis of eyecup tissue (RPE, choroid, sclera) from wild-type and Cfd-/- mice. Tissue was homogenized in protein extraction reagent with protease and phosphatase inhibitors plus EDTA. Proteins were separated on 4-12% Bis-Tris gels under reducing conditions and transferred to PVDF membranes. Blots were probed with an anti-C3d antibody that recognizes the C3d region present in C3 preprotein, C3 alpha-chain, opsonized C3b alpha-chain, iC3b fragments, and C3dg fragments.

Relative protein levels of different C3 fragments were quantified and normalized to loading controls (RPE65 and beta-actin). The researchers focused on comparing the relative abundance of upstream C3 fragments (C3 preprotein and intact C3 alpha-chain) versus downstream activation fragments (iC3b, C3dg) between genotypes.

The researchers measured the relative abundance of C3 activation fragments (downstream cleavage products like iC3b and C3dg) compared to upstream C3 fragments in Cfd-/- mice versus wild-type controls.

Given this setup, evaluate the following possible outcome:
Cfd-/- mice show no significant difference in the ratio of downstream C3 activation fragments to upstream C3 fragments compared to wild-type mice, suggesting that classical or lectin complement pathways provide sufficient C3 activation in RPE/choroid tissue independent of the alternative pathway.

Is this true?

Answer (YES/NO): NO